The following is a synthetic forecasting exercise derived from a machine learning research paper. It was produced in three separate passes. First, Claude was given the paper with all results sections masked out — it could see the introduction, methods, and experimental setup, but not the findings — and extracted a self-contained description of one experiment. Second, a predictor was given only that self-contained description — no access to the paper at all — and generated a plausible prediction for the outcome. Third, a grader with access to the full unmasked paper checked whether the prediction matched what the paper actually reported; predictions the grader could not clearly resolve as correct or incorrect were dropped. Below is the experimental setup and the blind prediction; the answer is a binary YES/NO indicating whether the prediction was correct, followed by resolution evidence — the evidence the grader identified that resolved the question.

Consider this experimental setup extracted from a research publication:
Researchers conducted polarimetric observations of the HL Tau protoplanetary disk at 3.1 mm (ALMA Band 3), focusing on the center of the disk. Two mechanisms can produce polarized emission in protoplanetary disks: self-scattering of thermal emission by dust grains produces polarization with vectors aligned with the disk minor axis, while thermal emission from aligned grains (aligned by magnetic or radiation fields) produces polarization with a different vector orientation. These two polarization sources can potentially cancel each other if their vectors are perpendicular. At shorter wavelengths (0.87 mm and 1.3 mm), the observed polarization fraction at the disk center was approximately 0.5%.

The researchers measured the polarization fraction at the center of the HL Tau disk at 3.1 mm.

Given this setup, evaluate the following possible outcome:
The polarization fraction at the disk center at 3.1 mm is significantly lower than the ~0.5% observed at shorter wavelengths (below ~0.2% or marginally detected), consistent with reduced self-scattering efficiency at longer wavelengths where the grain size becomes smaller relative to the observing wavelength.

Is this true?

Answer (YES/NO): YES